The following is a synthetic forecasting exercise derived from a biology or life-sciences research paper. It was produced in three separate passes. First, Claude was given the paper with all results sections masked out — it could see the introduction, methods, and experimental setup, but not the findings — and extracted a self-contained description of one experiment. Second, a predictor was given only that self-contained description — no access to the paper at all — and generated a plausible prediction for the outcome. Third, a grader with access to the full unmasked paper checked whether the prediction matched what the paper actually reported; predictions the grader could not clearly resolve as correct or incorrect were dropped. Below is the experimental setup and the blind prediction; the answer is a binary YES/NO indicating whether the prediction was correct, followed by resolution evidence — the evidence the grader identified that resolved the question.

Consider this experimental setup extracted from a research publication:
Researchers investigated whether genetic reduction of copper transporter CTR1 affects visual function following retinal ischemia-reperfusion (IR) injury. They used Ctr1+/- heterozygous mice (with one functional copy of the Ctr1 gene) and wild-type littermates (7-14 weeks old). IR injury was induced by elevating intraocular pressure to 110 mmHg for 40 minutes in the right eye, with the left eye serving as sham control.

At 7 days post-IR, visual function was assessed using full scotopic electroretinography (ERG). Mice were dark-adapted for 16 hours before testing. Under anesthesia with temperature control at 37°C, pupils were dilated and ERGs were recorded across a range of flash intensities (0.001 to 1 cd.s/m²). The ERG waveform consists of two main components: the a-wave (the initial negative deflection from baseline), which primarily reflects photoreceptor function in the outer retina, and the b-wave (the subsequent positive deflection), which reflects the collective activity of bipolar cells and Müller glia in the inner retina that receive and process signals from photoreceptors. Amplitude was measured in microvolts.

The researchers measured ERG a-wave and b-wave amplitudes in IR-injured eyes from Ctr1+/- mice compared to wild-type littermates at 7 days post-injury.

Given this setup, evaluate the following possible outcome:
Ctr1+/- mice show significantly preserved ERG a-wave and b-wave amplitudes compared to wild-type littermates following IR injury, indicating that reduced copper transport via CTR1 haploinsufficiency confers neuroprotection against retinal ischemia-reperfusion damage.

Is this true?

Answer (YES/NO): YES